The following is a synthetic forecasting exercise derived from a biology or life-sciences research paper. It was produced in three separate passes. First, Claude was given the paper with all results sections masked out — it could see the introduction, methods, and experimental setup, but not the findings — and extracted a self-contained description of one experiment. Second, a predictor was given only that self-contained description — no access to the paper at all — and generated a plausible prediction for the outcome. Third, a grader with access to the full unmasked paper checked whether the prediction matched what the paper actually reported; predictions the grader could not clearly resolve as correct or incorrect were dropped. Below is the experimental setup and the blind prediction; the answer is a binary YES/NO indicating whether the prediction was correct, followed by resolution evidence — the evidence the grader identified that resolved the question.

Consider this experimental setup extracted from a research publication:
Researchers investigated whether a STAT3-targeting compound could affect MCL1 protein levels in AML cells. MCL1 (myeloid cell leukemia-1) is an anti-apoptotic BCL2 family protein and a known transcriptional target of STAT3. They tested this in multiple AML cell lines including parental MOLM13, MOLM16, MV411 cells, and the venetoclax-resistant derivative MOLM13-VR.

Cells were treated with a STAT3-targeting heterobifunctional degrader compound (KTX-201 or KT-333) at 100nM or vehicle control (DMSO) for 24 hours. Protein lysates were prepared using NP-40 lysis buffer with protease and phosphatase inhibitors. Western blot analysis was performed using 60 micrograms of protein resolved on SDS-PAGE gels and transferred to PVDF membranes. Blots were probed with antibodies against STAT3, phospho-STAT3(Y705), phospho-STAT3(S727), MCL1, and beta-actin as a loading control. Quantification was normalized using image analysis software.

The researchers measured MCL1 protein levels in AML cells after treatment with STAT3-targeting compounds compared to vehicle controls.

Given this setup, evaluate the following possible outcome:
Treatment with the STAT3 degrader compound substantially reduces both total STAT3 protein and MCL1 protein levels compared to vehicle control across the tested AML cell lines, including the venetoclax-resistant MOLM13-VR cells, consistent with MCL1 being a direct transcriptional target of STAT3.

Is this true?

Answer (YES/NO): YES